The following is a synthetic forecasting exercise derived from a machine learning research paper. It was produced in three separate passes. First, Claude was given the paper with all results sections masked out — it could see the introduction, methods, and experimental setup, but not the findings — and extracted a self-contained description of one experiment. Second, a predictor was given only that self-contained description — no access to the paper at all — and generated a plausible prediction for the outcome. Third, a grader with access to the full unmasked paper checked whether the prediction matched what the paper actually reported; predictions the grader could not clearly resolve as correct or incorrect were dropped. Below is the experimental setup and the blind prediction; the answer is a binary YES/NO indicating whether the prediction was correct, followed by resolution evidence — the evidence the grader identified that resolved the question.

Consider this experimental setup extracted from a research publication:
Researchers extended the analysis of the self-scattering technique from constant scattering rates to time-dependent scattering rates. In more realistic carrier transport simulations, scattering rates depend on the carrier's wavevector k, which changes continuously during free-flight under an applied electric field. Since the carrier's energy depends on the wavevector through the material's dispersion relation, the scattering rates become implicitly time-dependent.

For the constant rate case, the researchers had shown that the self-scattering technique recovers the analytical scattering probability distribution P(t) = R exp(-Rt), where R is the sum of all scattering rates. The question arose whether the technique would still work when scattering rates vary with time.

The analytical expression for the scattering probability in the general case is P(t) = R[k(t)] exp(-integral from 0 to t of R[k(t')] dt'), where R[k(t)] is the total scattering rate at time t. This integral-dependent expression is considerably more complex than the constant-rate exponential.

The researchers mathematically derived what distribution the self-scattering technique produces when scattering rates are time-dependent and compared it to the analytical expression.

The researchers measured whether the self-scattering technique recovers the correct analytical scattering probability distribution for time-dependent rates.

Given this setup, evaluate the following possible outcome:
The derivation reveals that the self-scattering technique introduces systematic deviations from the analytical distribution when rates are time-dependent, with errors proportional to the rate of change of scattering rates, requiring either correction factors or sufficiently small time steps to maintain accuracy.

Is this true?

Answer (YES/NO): NO